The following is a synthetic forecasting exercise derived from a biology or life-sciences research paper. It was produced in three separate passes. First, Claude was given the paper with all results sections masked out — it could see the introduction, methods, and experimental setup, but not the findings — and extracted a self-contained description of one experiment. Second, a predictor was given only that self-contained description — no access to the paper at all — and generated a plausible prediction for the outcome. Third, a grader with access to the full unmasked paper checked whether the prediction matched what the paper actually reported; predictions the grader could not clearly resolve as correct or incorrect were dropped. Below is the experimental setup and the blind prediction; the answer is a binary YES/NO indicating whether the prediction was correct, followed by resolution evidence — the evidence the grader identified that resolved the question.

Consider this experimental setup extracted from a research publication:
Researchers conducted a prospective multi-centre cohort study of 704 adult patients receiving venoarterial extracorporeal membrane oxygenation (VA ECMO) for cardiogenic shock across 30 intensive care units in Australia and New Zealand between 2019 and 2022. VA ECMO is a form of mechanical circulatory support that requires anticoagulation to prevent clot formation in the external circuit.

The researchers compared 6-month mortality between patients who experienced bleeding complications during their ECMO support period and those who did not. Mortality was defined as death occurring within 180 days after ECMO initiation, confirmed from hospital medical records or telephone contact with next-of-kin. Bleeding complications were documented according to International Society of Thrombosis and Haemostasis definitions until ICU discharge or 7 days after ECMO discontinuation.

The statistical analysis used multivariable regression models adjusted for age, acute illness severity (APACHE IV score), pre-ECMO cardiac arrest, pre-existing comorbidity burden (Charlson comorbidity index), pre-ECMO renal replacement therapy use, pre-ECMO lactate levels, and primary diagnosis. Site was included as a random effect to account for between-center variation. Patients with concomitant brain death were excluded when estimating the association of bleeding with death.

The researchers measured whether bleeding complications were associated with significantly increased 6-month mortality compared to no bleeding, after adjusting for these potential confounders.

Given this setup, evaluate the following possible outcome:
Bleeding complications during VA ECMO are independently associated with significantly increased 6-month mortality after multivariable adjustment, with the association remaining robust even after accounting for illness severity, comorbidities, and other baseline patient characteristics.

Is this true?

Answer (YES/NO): NO